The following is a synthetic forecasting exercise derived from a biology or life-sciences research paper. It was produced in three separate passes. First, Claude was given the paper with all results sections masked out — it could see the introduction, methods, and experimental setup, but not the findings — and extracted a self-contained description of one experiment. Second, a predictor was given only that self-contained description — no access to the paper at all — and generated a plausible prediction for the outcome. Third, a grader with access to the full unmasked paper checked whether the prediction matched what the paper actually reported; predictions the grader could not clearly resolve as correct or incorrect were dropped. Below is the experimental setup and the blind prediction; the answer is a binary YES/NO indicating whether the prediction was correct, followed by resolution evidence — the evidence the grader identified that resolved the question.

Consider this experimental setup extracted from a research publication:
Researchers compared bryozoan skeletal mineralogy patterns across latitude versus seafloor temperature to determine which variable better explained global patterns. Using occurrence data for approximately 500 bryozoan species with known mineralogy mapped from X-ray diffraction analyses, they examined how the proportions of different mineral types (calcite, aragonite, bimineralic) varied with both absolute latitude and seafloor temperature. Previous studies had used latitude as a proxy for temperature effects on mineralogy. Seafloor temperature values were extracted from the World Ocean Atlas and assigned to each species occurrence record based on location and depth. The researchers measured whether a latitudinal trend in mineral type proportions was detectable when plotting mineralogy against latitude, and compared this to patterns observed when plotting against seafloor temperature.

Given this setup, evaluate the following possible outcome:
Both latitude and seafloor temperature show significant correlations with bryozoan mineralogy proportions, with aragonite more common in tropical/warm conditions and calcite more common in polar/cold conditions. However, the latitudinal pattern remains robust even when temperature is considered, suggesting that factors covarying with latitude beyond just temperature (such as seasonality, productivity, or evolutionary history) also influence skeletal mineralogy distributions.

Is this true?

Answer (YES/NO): NO